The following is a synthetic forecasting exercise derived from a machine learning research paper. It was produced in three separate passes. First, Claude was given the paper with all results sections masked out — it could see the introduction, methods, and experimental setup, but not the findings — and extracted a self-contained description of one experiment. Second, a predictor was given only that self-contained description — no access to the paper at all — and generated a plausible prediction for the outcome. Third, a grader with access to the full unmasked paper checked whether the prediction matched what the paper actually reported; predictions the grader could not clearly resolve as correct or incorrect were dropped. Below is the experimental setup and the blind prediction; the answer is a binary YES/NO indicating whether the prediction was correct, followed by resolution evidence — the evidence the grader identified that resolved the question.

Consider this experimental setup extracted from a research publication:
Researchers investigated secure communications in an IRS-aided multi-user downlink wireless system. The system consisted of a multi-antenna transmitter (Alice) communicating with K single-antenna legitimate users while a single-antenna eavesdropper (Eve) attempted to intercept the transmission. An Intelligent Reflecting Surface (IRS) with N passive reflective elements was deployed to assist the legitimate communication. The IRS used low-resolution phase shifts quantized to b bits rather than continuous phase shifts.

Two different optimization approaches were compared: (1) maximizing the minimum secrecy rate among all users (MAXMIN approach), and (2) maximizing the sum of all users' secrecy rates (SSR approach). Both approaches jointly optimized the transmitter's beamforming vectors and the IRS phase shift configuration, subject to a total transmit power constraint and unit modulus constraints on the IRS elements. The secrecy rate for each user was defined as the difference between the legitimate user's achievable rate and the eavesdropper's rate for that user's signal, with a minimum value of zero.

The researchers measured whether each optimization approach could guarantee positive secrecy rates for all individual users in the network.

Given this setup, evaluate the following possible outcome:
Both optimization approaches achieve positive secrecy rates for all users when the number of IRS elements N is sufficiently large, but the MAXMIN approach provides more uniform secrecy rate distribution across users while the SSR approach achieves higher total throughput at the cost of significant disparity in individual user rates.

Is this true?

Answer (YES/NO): NO